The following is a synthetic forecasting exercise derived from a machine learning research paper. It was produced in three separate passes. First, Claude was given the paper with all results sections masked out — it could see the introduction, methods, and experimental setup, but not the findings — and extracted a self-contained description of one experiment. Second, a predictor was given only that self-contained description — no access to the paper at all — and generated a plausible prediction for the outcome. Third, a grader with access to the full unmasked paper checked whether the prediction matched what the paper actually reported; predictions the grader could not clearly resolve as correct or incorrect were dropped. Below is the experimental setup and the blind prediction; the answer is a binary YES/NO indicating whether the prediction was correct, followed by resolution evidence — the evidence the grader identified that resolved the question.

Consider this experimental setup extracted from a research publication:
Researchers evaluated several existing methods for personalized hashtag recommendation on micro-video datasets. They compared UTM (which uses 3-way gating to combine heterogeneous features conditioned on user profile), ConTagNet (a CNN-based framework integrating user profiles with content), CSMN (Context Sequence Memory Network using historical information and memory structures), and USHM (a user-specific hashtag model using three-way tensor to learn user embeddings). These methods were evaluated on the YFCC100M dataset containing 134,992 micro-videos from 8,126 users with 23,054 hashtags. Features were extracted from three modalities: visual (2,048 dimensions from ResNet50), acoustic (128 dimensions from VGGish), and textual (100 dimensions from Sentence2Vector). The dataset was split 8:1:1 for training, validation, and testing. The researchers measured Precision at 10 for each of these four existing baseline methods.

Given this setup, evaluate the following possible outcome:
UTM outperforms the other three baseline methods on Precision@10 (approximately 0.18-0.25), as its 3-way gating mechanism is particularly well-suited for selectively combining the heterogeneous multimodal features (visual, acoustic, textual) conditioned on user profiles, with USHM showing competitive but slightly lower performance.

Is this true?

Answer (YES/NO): NO